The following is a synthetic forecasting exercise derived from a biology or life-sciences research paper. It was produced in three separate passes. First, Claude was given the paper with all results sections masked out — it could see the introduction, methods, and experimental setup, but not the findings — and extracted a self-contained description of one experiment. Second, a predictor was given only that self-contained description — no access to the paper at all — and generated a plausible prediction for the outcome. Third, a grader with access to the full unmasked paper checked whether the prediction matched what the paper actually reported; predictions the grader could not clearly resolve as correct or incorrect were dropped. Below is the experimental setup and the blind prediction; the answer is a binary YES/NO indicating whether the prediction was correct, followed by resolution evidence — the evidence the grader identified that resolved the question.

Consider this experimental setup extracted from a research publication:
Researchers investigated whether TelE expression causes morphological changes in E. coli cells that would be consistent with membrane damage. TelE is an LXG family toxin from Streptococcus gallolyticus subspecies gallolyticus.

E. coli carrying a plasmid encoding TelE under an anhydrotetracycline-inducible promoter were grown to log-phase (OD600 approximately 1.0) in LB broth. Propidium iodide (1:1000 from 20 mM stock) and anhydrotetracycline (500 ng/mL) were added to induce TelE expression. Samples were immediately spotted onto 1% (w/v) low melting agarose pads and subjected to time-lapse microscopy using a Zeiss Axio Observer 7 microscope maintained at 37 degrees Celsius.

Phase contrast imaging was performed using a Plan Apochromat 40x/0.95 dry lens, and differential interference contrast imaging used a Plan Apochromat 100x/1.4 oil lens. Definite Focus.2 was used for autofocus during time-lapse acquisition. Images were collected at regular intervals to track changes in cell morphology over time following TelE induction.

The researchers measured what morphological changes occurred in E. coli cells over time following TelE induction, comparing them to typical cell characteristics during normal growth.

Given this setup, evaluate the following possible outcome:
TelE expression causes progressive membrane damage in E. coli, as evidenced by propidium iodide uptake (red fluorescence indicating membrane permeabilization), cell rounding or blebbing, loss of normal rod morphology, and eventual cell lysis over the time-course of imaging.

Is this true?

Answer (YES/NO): NO